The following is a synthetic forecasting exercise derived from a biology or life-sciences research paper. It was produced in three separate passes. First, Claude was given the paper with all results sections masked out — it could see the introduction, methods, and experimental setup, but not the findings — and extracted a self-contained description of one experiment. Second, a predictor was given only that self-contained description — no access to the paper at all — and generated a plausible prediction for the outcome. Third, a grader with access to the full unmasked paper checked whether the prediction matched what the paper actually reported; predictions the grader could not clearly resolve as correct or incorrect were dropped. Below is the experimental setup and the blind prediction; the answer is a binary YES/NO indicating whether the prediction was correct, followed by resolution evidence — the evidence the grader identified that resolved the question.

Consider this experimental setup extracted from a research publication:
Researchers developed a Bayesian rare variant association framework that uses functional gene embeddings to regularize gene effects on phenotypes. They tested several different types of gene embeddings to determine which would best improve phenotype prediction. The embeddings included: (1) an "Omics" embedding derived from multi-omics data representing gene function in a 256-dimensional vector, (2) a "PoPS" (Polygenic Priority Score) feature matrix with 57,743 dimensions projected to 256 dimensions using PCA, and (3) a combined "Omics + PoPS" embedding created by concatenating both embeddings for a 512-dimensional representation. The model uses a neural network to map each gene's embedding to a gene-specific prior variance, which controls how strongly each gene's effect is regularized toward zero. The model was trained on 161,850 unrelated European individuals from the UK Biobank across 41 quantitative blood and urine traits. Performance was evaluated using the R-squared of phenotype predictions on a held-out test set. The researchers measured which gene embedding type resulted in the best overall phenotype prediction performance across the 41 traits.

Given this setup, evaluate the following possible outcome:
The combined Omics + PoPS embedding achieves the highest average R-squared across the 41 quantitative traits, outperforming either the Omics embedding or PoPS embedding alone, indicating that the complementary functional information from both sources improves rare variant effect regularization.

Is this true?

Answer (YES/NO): YES